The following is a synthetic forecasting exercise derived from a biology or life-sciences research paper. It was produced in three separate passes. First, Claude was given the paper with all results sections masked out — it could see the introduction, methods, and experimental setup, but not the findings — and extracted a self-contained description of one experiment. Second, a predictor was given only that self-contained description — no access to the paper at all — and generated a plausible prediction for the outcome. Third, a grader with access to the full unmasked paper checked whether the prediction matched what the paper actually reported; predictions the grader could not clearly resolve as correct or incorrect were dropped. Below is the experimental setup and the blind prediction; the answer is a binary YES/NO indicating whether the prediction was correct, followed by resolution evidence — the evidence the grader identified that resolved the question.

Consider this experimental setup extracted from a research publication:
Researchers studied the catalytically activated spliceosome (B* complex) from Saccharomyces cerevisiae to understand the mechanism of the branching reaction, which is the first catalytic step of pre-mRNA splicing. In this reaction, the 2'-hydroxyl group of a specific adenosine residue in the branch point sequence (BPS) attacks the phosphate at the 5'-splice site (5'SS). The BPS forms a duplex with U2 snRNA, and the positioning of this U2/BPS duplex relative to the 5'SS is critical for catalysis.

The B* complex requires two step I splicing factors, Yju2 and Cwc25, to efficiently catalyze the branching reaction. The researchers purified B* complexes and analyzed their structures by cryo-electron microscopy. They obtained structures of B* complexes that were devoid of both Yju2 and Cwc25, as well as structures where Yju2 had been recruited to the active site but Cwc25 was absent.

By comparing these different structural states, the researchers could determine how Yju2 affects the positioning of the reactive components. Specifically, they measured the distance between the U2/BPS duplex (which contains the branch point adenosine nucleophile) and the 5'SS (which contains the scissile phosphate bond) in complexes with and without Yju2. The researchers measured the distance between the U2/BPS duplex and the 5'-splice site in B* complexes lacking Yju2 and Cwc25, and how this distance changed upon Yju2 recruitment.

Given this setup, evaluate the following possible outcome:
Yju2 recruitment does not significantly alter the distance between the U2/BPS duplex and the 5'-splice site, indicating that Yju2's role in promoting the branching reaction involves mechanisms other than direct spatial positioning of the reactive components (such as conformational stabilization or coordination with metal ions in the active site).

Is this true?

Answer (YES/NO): NO